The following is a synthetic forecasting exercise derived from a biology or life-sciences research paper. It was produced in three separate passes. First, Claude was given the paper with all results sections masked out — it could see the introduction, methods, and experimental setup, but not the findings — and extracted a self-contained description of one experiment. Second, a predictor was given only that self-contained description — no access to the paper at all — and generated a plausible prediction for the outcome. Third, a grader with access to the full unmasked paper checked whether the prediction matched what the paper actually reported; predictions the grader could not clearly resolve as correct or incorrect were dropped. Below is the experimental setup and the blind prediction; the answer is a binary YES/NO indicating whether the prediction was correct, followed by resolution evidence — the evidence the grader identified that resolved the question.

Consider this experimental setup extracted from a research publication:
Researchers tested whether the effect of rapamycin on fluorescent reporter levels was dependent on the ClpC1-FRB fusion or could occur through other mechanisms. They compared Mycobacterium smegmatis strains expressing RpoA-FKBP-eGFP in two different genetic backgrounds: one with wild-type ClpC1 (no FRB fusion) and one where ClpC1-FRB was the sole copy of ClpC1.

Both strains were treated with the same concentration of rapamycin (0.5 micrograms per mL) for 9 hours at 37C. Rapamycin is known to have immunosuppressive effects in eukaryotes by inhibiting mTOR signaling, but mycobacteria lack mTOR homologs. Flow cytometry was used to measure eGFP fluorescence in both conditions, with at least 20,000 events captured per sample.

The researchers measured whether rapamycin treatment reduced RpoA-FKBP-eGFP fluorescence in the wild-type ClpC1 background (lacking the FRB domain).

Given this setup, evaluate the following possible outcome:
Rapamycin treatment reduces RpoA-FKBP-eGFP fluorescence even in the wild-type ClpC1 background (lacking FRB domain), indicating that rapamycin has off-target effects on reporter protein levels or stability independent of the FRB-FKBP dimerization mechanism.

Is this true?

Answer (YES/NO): NO